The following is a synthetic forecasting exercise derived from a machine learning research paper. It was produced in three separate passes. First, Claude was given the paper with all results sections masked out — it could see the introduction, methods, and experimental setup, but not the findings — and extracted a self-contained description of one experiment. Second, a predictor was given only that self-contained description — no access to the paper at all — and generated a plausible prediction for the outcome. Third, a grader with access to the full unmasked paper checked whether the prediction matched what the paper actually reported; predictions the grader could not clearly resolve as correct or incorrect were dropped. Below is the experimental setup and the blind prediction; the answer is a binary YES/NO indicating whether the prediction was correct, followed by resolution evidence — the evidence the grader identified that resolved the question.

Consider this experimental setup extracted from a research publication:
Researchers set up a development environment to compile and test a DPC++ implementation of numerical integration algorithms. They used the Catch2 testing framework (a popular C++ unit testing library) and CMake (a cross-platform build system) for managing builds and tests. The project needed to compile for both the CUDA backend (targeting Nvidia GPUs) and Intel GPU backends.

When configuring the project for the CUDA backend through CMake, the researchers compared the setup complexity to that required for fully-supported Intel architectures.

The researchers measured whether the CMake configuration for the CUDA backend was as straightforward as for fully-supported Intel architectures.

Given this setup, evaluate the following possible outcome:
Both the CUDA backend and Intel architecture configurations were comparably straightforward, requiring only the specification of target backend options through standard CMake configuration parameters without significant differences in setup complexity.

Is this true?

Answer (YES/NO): NO